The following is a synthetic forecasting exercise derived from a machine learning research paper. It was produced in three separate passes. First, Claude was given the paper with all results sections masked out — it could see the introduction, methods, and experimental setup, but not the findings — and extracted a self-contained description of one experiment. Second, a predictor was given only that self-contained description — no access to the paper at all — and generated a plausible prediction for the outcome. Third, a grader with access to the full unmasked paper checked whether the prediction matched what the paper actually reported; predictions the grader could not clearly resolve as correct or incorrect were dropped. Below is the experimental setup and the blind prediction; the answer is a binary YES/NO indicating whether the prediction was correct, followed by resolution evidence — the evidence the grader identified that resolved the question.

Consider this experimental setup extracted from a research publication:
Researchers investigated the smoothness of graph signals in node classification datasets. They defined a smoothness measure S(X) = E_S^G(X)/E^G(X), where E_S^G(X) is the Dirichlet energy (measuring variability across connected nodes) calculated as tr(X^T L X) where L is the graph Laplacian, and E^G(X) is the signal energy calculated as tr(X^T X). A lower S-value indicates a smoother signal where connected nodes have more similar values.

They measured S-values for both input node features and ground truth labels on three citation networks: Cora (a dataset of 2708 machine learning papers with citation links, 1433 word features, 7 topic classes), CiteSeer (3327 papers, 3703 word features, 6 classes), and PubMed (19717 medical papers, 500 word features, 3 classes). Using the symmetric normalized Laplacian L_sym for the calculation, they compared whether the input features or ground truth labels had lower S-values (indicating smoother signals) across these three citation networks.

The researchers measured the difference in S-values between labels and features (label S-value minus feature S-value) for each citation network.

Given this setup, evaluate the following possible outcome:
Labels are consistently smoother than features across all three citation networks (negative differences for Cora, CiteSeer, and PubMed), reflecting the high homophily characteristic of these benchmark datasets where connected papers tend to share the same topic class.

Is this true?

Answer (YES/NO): YES